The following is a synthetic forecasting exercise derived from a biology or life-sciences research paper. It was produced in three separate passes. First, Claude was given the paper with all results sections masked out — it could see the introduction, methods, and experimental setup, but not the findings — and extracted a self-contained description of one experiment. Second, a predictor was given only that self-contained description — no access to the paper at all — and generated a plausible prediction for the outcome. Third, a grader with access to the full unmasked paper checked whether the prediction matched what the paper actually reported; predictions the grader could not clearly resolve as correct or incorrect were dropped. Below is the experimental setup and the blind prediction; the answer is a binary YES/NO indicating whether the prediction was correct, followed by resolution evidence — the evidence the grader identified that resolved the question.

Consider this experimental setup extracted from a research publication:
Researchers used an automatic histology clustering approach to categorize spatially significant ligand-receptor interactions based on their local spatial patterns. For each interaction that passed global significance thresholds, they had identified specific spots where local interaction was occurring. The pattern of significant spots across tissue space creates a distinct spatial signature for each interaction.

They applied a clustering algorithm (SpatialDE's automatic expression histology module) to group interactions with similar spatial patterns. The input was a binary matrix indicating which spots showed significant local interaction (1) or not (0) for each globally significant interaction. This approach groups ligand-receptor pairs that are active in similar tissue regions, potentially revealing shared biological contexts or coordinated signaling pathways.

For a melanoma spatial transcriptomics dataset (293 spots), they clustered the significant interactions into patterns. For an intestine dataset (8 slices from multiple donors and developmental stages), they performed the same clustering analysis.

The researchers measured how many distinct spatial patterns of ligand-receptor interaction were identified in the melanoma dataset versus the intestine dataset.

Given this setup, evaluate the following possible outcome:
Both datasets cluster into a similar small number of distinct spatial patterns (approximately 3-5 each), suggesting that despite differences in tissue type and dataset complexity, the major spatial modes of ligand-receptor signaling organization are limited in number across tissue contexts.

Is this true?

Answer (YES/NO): YES